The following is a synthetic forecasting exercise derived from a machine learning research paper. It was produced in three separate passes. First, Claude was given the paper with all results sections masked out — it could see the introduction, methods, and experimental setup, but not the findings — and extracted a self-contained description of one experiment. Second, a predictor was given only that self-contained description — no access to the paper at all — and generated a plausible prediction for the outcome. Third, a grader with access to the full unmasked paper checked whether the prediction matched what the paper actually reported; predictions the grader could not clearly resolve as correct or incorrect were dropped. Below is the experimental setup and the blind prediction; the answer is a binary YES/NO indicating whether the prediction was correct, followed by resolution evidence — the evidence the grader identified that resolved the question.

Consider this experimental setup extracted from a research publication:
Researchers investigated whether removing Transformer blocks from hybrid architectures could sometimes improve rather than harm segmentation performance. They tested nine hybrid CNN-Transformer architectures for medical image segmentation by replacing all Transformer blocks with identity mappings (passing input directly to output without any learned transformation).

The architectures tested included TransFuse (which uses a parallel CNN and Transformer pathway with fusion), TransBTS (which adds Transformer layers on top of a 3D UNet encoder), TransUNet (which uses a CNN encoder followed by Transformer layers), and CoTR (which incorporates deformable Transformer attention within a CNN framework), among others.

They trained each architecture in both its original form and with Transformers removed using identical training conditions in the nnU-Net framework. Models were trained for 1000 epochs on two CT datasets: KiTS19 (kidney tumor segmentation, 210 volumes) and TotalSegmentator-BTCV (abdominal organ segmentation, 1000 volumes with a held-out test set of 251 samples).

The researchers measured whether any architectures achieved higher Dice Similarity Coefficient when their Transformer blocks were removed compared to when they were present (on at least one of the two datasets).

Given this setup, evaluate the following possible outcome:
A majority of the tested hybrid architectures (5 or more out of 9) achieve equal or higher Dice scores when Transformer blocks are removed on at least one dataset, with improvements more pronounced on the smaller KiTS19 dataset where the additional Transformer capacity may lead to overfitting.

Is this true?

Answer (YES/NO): NO